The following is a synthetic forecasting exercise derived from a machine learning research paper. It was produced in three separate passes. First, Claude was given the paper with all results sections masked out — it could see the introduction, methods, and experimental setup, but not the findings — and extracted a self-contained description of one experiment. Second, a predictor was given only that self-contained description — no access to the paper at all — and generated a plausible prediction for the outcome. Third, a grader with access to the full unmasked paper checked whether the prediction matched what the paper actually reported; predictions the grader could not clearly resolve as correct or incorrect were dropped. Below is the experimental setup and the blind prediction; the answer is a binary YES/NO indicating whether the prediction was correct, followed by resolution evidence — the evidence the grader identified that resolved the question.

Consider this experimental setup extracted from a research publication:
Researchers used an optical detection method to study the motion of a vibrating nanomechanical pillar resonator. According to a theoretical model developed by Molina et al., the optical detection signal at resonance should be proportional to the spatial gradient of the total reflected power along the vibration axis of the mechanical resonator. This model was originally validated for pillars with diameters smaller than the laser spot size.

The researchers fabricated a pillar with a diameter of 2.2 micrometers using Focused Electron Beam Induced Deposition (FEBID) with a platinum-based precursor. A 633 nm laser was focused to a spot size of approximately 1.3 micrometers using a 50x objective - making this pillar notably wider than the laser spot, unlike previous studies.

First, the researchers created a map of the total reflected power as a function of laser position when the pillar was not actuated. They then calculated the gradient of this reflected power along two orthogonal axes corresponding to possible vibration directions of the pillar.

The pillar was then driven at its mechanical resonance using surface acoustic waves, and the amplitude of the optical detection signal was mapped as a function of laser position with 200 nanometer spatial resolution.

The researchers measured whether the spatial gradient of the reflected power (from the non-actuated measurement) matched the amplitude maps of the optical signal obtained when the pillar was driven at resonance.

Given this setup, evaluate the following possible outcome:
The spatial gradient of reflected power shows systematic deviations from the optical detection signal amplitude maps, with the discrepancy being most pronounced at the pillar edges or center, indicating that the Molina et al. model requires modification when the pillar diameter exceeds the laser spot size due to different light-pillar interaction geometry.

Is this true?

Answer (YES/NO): NO